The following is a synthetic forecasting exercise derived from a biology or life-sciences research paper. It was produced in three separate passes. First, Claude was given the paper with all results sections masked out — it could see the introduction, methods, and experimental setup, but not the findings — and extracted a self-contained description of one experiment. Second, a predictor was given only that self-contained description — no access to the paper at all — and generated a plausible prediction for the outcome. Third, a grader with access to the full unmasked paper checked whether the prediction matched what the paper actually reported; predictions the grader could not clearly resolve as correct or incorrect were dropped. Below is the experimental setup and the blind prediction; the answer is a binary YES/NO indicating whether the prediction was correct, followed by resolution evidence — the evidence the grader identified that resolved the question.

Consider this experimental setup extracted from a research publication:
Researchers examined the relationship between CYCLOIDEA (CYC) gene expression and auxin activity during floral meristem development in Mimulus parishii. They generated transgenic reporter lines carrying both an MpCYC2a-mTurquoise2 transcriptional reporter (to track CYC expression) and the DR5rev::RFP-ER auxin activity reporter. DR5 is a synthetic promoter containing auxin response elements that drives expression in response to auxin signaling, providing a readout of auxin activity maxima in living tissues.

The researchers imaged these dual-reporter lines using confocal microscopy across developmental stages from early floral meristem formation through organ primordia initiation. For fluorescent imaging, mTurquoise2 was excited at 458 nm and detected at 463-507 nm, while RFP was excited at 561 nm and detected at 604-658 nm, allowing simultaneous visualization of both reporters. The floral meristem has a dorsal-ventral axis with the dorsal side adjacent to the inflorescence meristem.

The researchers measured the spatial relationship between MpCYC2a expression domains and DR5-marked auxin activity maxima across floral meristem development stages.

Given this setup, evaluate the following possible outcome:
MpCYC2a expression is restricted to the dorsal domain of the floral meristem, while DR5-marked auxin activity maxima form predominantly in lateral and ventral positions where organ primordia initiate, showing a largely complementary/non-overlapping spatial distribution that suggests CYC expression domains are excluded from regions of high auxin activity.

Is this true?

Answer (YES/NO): NO